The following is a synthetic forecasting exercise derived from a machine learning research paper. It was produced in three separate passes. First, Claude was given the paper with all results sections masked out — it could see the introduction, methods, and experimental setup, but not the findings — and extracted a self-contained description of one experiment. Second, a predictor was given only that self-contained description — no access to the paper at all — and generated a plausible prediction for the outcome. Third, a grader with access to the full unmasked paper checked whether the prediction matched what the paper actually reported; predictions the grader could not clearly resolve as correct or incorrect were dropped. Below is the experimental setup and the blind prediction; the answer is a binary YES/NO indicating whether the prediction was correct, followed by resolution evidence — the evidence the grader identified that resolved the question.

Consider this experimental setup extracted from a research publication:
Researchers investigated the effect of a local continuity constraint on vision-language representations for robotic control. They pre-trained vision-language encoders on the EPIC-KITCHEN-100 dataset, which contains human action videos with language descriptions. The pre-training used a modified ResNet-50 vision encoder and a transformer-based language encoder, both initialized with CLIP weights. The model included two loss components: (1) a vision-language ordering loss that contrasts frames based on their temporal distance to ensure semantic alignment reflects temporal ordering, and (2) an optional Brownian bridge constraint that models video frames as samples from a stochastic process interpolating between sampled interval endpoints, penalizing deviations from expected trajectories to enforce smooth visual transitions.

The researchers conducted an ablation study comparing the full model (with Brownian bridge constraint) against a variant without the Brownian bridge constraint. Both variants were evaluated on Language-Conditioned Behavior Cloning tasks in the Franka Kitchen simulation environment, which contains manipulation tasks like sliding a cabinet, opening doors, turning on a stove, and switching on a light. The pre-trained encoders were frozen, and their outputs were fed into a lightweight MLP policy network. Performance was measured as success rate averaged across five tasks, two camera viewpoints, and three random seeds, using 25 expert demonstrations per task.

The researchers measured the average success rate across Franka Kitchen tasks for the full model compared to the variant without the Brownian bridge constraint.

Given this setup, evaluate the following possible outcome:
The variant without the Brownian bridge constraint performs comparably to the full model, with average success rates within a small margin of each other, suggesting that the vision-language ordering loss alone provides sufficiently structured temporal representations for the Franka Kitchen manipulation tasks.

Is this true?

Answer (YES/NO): NO